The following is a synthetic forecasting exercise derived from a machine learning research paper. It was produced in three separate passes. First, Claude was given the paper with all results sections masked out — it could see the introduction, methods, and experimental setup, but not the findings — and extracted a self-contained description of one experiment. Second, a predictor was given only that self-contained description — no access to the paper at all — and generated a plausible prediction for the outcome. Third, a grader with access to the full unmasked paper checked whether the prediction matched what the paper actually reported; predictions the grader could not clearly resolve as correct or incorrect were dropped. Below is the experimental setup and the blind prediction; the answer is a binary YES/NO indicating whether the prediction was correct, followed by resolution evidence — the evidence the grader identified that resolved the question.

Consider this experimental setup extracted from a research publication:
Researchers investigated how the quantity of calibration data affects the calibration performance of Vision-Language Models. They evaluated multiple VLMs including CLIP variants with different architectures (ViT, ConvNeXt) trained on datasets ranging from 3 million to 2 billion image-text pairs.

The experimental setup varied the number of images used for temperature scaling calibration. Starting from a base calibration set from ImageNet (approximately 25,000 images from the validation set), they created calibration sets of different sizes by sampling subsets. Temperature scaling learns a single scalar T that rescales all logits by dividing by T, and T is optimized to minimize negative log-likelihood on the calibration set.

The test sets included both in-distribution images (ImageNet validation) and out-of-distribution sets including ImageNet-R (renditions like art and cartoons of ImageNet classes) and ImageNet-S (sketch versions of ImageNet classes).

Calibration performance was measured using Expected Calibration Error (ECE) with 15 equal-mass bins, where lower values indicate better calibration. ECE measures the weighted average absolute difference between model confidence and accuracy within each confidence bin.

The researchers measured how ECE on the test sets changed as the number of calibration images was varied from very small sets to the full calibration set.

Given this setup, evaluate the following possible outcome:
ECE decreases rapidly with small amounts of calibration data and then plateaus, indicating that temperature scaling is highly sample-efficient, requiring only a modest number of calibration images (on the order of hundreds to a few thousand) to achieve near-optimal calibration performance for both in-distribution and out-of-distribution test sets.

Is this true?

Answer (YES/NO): NO